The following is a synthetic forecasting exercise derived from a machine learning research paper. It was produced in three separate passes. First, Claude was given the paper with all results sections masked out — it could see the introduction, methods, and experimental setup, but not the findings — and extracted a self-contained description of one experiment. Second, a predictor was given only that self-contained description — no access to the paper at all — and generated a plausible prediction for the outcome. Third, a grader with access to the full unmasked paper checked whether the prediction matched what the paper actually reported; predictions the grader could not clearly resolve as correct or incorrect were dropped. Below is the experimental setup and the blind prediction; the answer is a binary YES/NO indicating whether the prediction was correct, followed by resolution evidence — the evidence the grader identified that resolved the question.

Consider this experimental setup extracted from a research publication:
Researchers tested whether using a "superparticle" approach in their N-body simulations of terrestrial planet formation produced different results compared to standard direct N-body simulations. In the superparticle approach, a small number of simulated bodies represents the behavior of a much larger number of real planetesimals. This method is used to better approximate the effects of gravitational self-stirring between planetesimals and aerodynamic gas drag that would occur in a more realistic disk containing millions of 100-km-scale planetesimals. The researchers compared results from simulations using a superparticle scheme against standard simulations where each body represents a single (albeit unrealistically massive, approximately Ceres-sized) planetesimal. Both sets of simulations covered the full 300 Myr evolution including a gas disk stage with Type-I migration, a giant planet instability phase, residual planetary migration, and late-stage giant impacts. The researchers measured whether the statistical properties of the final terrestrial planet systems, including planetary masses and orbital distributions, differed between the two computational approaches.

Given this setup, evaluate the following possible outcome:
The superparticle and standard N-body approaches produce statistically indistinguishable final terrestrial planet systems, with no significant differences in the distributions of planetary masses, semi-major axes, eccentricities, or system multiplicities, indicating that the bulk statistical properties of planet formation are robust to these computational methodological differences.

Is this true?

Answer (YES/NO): YES